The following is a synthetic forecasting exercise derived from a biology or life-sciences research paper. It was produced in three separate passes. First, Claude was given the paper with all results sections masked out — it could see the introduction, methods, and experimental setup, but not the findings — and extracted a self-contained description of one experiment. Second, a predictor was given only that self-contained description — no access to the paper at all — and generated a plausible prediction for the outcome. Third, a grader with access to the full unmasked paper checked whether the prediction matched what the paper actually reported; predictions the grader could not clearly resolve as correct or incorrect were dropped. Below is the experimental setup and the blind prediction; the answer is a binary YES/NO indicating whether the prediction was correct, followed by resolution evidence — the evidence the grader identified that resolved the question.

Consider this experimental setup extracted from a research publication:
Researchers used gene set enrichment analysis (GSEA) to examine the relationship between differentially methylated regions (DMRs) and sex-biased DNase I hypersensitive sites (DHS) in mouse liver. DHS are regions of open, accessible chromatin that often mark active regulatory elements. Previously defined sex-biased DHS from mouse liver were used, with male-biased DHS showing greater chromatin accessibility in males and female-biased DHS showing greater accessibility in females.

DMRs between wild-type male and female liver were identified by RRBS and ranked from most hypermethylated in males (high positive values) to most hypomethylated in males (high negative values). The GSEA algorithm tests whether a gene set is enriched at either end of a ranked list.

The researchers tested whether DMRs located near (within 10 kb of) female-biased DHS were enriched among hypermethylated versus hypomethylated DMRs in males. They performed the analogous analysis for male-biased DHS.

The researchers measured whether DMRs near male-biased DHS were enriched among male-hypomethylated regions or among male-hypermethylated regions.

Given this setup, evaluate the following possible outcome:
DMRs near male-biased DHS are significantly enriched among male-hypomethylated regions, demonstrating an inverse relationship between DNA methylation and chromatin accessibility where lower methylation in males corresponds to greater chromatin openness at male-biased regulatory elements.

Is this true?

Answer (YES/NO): YES